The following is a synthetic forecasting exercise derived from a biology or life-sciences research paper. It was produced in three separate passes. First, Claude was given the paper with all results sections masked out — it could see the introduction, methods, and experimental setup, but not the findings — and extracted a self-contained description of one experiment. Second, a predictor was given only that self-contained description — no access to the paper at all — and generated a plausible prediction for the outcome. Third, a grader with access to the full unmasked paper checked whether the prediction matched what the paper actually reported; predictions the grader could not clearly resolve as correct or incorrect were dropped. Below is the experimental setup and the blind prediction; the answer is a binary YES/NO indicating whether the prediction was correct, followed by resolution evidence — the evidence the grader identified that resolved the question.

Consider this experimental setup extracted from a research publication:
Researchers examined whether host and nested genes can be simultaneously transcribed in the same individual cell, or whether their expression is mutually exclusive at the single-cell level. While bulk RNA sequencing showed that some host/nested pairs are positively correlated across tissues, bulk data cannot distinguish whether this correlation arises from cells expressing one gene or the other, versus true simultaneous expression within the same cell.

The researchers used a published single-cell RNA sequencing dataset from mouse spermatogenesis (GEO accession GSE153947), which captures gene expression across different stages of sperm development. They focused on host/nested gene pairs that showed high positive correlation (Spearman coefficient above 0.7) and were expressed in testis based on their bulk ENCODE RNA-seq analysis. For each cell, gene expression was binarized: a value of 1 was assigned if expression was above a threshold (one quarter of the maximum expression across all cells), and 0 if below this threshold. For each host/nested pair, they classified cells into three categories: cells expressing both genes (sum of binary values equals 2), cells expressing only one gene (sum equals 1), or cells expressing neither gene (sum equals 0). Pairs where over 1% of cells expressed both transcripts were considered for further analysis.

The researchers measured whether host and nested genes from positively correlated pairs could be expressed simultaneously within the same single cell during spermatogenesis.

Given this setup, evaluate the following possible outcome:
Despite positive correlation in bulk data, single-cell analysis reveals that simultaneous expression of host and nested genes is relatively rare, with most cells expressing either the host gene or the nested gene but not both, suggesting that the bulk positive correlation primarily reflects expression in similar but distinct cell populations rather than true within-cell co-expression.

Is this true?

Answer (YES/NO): NO